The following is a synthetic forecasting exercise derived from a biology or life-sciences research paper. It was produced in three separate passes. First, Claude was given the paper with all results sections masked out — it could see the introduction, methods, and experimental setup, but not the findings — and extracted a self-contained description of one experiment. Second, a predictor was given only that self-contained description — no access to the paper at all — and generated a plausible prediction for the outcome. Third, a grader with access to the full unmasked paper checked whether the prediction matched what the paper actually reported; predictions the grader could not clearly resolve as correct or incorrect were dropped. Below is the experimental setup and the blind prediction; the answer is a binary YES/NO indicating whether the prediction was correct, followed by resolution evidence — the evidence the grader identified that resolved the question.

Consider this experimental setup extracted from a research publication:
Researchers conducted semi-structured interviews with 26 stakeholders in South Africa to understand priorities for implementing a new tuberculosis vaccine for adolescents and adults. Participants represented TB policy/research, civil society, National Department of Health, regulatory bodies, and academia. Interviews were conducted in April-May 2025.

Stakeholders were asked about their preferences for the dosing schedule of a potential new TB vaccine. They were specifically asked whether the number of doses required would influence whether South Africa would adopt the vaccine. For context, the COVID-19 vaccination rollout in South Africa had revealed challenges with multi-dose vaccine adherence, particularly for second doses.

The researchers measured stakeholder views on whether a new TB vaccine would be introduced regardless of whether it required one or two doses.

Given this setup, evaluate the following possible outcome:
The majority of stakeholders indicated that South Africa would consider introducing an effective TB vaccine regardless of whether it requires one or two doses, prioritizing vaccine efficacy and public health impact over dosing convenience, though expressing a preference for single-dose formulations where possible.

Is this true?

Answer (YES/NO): YES